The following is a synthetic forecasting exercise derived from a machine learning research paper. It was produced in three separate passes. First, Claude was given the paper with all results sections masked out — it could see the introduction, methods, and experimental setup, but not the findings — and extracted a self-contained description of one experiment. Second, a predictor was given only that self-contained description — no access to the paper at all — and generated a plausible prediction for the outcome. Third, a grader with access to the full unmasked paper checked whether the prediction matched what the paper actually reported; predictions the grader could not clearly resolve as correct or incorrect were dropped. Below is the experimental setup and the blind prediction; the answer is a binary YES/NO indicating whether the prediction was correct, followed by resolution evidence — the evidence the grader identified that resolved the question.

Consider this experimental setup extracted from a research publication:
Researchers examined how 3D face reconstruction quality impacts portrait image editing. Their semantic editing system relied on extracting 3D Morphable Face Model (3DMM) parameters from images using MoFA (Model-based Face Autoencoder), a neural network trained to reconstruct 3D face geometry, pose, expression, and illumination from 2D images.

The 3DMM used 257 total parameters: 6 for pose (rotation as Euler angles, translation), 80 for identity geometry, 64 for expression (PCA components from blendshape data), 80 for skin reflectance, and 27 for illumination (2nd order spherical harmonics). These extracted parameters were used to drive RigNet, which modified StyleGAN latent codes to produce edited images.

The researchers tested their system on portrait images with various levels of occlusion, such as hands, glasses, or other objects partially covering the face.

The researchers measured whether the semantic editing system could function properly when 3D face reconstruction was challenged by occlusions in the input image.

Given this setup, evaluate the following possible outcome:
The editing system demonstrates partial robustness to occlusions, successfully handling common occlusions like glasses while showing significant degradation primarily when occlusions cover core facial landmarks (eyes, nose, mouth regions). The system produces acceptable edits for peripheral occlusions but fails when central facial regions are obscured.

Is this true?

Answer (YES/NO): NO